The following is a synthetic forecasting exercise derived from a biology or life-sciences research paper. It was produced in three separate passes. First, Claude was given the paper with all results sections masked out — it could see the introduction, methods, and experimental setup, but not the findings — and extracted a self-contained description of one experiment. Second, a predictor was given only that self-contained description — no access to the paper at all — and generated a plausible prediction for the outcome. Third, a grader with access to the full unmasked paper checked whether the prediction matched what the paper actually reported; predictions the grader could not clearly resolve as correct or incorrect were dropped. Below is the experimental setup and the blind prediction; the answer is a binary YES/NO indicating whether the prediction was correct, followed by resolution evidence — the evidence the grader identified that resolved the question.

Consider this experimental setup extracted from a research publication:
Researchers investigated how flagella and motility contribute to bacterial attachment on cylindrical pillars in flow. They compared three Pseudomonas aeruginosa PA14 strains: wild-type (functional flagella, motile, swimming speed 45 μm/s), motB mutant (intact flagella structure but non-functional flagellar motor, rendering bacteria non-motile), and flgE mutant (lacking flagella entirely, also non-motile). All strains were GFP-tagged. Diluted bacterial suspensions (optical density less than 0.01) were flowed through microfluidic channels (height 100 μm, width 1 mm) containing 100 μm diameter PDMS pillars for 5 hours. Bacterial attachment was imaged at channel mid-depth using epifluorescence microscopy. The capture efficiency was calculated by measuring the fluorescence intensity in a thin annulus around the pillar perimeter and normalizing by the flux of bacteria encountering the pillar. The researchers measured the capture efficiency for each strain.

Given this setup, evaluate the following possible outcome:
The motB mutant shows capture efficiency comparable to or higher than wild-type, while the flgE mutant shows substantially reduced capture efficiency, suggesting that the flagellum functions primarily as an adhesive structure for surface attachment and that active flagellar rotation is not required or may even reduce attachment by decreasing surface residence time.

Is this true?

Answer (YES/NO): NO